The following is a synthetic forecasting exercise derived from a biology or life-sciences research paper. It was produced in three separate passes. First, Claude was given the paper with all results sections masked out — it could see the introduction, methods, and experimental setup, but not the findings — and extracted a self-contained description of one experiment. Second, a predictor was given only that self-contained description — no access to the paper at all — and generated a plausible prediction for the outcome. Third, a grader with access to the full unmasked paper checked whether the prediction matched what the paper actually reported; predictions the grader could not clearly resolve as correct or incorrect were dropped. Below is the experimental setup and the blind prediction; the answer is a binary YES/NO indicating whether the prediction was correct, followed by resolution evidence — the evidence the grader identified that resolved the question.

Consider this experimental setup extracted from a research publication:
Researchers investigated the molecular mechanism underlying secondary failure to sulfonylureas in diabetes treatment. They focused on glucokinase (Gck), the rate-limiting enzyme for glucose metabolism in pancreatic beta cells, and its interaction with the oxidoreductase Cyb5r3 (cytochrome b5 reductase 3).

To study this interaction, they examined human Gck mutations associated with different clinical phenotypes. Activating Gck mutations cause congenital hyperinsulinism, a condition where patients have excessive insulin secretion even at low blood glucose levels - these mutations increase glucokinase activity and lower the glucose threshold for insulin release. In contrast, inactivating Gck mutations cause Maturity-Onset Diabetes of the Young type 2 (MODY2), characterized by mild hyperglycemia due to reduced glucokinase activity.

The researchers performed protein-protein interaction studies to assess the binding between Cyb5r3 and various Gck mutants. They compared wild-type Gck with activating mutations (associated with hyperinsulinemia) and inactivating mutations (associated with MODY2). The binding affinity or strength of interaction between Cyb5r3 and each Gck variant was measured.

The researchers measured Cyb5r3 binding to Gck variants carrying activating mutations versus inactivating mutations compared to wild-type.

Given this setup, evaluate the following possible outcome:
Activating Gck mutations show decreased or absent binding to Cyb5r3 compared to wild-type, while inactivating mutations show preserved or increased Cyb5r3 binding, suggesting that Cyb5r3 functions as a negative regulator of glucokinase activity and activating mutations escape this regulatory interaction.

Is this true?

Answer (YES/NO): YES